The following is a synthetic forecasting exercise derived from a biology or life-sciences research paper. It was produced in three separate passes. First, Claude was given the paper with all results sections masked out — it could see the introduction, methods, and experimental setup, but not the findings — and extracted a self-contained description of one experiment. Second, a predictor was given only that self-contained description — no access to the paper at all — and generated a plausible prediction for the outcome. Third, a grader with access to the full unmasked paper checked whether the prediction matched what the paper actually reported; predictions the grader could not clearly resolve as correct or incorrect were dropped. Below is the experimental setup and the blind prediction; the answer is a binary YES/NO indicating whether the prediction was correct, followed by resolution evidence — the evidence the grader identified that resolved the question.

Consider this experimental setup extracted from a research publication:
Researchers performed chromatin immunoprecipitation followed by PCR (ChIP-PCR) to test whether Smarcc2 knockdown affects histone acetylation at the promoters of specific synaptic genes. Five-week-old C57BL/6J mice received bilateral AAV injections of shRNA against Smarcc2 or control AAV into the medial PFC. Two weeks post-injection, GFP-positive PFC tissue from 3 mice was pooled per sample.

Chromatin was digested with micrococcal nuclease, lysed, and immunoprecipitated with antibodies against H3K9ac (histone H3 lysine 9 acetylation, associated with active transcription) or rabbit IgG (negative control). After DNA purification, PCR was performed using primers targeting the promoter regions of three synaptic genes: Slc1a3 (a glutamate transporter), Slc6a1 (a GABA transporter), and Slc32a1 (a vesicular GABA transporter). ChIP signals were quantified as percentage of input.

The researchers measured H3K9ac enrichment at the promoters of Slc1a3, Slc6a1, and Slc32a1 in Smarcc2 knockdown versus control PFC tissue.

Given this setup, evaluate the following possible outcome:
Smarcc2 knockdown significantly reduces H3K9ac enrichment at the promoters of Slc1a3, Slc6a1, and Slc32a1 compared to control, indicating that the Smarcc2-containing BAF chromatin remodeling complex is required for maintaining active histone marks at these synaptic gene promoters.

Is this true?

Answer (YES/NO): YES